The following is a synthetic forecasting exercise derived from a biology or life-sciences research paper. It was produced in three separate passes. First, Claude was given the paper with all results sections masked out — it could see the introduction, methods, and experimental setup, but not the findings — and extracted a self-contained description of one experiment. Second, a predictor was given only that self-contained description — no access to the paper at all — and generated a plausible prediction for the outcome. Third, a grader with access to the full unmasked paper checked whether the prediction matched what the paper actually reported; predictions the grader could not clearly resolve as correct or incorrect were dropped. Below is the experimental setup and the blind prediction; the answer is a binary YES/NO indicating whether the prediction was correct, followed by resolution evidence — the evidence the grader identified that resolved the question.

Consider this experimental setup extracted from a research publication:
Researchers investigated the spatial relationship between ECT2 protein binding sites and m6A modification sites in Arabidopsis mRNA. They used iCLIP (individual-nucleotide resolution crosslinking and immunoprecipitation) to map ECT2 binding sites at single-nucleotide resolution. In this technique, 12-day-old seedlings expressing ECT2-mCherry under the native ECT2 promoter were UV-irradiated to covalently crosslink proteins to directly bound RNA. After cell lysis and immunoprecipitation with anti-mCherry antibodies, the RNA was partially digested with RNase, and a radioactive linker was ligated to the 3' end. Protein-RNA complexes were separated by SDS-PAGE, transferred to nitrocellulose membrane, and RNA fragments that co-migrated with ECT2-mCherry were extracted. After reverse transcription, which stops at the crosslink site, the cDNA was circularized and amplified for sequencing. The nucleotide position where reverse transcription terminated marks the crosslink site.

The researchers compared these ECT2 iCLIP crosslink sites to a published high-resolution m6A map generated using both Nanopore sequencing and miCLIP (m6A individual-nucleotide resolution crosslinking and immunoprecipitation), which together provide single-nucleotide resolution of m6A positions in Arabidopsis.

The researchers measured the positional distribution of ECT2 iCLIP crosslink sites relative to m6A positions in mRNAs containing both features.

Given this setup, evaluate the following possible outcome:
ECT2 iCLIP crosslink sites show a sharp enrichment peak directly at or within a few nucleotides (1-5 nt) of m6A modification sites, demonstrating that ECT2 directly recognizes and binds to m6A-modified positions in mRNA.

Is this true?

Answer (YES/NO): NO